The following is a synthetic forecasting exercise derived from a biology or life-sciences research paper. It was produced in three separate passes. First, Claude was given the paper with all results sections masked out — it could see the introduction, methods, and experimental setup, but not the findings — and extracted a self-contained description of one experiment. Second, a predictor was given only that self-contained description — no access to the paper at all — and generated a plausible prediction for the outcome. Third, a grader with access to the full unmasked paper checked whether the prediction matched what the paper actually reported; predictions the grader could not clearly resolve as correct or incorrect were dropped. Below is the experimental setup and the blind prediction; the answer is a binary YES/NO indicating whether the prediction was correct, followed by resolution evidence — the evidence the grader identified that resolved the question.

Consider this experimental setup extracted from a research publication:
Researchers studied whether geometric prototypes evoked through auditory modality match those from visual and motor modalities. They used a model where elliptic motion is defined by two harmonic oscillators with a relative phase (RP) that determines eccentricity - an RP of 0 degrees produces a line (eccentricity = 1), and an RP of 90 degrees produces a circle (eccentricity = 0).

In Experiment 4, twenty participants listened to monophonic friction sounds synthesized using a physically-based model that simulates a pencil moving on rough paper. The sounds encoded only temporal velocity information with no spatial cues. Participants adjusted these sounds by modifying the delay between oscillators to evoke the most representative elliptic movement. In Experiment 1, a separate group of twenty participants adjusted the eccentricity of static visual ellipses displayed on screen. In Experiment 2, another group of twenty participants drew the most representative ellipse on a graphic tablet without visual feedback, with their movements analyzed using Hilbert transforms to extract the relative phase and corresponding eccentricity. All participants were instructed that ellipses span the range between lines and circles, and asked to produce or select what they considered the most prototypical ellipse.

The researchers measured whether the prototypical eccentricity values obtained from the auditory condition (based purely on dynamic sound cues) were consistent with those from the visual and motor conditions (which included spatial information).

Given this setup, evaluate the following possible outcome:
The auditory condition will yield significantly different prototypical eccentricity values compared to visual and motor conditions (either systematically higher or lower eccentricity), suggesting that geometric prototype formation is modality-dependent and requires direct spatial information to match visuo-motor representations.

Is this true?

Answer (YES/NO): NO